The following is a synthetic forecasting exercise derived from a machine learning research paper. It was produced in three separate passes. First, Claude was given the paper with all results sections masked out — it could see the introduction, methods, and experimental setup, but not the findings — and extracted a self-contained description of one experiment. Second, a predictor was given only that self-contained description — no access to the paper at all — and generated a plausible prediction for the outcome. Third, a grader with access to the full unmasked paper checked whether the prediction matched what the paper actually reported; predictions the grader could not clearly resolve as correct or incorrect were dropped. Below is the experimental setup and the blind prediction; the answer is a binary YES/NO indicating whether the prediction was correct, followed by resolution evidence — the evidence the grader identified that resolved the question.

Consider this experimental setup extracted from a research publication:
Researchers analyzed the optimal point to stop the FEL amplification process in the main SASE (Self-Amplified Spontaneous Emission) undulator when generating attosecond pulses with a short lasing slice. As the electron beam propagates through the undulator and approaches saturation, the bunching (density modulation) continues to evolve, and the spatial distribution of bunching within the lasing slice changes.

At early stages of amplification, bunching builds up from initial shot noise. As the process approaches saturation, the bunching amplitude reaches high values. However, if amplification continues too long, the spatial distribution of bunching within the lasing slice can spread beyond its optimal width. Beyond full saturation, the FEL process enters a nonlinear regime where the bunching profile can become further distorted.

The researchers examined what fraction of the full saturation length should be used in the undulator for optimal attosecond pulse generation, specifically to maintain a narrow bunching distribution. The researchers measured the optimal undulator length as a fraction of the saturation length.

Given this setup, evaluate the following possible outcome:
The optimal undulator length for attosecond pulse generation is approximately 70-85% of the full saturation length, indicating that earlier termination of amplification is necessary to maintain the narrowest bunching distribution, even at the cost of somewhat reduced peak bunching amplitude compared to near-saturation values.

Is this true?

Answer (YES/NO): NO